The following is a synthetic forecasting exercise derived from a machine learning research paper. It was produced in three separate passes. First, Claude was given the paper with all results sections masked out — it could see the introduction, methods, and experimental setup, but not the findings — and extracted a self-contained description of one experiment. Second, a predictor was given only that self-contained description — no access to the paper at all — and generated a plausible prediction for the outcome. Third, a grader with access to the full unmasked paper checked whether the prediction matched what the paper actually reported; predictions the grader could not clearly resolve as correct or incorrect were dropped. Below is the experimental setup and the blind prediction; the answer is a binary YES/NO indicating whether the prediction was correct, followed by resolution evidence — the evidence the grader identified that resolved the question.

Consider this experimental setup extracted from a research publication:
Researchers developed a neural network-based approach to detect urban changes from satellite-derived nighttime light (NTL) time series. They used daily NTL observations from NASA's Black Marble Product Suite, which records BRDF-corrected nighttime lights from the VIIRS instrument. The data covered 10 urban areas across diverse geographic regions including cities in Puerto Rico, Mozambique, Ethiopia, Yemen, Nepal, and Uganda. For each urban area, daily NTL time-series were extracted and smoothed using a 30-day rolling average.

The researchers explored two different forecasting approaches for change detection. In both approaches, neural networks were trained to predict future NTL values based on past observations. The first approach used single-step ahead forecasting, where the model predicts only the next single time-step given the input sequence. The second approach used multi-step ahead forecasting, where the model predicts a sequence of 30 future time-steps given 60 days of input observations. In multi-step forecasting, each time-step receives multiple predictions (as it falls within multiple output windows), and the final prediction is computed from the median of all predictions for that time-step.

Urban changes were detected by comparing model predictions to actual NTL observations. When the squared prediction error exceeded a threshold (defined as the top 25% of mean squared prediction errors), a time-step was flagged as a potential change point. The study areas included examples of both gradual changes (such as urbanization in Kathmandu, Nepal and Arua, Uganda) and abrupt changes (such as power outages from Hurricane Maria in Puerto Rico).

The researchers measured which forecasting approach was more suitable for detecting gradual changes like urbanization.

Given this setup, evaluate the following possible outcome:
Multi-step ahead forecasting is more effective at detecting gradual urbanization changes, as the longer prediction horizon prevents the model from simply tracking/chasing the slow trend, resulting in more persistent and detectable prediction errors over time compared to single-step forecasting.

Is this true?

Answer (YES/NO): YES